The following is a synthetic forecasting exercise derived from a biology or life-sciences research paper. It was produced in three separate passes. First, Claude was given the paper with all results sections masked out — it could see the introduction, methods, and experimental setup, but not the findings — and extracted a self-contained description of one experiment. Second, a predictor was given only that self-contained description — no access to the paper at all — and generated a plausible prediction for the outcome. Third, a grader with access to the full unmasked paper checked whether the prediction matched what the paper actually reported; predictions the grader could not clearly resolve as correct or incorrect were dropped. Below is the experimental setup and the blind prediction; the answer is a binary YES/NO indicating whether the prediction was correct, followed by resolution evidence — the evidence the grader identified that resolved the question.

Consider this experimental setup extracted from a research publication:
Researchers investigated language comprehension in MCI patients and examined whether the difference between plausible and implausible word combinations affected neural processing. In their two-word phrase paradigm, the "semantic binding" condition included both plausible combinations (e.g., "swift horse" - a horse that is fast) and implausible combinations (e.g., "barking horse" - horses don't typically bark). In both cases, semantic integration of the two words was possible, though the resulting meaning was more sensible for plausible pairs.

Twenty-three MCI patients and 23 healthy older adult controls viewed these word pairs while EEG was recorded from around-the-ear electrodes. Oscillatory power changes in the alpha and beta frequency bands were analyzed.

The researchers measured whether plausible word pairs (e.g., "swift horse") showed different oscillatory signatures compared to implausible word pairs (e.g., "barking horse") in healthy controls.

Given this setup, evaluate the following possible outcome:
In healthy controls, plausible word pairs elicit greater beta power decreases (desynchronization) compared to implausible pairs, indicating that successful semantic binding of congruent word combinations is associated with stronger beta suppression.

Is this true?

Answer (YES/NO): NO